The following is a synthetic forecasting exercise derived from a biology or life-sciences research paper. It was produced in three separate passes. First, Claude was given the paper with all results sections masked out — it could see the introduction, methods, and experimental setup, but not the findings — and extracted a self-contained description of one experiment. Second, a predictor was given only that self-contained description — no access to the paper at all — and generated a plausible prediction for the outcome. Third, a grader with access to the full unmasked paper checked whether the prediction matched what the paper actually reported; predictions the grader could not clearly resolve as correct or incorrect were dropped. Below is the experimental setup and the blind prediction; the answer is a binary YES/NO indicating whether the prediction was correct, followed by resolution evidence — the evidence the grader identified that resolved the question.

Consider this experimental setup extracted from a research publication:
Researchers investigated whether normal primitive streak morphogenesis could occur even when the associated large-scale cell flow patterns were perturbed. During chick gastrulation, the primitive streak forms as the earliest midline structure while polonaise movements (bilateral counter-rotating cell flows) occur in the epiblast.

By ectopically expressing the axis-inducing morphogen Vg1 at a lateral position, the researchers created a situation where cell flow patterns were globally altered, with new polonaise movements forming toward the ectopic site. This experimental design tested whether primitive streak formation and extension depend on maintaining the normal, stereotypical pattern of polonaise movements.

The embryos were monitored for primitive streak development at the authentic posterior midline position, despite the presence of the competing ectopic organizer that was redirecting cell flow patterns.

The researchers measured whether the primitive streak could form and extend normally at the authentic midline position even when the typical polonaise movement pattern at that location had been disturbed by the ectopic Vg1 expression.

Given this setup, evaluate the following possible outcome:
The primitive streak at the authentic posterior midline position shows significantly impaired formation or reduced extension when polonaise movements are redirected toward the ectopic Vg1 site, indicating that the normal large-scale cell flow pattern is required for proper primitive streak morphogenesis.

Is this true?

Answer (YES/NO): NO